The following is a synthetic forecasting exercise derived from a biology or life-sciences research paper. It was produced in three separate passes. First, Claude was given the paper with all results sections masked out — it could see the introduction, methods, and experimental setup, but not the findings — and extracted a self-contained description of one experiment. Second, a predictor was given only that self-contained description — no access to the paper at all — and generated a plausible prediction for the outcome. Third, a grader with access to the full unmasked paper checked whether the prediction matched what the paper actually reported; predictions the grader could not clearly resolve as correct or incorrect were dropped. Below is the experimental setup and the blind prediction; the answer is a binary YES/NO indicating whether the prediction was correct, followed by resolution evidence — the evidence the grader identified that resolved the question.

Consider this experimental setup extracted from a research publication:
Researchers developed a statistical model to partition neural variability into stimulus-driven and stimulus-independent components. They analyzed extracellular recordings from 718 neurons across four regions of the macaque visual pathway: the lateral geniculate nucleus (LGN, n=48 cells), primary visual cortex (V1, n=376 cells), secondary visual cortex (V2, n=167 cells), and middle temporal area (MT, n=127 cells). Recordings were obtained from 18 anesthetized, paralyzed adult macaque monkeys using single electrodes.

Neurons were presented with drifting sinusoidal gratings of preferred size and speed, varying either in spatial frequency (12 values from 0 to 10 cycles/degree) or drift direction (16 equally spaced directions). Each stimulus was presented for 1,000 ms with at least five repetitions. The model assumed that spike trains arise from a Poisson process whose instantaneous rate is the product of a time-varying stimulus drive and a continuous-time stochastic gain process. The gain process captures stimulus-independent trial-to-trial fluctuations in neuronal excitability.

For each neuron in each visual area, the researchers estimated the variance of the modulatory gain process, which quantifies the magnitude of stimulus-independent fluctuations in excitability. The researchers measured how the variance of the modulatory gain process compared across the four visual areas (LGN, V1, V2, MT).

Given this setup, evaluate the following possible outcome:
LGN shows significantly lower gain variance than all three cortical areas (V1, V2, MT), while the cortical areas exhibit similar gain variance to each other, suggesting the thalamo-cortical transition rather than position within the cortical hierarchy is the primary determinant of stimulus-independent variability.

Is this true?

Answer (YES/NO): NO